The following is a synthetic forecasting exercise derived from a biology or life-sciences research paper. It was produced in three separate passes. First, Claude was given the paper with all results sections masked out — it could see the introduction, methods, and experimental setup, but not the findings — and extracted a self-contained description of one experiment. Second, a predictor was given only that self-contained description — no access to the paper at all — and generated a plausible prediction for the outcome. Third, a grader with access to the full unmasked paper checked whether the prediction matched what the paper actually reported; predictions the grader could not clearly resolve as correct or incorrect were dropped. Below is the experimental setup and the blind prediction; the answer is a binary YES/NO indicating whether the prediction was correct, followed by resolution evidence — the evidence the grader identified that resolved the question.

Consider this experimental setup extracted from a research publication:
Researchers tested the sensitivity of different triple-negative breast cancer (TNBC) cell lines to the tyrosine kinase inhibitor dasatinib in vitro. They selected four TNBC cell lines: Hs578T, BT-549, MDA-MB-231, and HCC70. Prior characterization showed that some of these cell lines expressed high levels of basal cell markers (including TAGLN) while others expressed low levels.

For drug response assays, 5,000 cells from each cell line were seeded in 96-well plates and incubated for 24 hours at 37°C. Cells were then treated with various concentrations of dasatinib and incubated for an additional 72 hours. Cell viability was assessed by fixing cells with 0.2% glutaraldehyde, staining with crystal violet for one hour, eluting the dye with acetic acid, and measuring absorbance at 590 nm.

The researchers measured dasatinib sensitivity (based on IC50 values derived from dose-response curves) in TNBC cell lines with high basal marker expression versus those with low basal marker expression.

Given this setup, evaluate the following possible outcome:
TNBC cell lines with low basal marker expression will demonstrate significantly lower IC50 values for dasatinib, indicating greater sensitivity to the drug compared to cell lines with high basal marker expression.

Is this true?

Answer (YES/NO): NO